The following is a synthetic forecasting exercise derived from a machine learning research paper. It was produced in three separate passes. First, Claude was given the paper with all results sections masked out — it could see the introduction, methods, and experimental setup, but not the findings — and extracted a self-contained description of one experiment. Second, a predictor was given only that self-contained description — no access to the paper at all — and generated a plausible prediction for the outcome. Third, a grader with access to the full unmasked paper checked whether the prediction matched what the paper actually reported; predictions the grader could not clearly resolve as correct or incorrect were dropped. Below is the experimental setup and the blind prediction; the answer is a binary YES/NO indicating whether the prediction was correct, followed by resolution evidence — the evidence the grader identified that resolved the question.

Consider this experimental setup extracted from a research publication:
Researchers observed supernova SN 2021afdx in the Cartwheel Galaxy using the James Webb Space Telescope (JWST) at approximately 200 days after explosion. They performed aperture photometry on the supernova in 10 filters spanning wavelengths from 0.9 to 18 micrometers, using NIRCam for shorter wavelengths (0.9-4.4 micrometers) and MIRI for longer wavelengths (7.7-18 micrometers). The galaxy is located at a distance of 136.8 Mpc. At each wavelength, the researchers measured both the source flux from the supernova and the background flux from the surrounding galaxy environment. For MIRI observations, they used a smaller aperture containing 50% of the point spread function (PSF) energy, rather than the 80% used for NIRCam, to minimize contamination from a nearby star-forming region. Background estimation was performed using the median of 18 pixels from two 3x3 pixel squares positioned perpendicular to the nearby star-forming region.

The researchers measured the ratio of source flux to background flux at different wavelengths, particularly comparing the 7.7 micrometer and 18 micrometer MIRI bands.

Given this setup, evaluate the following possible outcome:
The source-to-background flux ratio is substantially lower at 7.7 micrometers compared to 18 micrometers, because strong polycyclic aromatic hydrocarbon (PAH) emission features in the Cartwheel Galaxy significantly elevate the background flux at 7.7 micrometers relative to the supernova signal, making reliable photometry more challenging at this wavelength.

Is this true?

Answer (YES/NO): NO